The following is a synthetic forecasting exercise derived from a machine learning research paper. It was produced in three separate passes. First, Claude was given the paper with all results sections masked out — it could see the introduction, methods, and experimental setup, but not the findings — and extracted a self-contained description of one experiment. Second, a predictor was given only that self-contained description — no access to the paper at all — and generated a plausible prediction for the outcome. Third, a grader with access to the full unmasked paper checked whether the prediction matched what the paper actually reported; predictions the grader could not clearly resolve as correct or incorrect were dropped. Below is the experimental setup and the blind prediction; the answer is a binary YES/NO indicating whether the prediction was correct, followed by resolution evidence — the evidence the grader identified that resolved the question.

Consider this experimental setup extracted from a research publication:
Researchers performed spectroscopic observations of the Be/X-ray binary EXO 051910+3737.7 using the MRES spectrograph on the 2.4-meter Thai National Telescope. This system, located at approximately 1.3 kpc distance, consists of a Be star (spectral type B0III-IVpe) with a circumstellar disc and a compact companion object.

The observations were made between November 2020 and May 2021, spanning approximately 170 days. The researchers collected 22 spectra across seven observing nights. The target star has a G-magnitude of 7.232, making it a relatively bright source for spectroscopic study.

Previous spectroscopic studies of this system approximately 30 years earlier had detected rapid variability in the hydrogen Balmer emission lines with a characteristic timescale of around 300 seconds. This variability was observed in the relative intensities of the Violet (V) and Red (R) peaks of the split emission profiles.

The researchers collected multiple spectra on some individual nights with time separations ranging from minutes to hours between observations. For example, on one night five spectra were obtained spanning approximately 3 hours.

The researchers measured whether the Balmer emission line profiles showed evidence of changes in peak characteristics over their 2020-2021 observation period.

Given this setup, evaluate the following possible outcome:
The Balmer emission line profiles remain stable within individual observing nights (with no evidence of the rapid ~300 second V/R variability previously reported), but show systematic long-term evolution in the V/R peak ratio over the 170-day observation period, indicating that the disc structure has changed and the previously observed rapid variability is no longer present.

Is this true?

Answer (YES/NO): NO